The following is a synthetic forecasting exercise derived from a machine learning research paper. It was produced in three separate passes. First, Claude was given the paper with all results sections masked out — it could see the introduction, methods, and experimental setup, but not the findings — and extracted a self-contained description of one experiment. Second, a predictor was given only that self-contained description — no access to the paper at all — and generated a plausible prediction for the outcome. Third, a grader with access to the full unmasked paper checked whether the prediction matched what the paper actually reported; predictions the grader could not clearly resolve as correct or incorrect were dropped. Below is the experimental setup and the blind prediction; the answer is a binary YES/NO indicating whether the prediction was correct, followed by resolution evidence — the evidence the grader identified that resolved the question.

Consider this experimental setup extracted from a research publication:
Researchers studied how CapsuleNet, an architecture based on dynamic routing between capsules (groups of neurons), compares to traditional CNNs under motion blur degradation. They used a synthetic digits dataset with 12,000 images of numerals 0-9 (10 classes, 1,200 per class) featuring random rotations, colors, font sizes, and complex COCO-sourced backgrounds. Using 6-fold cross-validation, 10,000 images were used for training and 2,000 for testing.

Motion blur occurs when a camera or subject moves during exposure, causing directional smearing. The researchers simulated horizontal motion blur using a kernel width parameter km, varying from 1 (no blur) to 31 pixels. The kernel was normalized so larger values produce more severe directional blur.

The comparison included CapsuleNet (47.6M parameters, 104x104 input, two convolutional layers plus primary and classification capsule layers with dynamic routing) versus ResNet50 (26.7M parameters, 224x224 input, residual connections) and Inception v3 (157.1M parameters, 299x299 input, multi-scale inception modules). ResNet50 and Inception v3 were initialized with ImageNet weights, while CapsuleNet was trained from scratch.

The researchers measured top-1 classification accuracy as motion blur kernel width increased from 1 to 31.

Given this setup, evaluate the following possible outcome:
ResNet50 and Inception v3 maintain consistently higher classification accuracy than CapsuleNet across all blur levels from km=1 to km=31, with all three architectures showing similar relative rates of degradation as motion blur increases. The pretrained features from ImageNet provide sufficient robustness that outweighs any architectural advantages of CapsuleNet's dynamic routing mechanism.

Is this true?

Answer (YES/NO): NO